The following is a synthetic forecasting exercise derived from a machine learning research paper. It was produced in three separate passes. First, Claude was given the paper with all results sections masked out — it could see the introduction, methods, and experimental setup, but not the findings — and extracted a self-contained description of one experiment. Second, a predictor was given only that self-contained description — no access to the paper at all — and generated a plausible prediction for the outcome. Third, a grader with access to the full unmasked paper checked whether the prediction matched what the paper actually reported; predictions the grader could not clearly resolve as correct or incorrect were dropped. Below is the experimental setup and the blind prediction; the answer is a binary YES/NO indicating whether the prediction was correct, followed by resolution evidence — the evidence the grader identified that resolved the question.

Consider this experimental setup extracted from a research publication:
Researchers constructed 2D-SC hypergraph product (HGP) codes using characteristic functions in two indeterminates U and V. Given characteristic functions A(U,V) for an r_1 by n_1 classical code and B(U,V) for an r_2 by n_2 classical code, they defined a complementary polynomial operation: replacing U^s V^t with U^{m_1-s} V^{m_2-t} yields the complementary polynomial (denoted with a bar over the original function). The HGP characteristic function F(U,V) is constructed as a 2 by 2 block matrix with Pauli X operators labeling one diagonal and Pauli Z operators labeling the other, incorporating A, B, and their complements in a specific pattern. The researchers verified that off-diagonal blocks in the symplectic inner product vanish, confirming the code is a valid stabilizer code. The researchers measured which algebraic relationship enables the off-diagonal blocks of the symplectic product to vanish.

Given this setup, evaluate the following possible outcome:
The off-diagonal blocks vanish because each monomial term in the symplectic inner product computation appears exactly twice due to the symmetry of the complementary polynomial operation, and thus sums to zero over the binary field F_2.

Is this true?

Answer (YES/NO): YES